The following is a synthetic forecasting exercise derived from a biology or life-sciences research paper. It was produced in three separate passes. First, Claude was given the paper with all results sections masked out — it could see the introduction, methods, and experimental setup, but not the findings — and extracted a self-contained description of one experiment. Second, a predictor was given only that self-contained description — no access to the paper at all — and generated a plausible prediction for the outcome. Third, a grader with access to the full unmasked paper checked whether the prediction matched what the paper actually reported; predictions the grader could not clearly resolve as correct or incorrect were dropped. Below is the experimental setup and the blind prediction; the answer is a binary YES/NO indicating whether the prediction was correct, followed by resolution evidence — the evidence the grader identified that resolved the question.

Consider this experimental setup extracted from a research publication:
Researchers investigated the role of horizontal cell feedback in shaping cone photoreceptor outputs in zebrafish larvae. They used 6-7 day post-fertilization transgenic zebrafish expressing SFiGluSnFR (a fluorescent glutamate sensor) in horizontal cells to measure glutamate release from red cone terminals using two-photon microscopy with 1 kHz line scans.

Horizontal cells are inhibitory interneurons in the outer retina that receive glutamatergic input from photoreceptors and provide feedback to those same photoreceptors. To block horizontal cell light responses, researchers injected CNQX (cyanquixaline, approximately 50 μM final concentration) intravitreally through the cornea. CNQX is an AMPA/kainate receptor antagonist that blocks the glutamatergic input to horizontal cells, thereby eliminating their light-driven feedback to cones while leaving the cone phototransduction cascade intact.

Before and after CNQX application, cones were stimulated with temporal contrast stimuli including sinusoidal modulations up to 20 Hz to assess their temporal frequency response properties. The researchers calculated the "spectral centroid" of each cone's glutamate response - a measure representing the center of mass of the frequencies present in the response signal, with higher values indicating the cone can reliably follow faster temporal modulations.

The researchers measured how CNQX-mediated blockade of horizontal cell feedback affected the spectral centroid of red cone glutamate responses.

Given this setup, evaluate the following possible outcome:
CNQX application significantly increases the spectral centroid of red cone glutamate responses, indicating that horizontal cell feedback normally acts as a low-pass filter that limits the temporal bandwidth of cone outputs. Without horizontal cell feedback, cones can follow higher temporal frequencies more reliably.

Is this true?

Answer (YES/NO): NO